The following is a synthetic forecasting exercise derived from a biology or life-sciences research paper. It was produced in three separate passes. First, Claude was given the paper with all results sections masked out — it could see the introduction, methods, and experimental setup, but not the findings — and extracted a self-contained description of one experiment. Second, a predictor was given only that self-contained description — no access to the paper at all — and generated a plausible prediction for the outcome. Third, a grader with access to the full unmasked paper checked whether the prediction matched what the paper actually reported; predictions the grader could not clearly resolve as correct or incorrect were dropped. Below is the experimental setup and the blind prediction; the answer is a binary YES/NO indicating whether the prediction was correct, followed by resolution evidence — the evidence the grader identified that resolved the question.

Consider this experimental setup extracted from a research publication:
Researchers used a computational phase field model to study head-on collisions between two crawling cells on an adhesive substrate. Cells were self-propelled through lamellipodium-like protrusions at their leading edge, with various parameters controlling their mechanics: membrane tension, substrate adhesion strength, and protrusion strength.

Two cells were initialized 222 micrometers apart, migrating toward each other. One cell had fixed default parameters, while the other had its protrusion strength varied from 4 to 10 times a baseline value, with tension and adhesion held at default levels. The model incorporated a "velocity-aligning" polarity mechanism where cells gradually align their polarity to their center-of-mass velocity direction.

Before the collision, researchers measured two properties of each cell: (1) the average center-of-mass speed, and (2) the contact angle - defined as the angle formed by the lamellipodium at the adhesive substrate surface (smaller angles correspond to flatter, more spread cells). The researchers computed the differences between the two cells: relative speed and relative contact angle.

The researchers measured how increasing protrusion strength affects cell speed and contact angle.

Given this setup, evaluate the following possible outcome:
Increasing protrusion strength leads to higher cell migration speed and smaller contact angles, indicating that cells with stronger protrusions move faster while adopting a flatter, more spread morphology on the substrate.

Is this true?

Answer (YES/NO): YES